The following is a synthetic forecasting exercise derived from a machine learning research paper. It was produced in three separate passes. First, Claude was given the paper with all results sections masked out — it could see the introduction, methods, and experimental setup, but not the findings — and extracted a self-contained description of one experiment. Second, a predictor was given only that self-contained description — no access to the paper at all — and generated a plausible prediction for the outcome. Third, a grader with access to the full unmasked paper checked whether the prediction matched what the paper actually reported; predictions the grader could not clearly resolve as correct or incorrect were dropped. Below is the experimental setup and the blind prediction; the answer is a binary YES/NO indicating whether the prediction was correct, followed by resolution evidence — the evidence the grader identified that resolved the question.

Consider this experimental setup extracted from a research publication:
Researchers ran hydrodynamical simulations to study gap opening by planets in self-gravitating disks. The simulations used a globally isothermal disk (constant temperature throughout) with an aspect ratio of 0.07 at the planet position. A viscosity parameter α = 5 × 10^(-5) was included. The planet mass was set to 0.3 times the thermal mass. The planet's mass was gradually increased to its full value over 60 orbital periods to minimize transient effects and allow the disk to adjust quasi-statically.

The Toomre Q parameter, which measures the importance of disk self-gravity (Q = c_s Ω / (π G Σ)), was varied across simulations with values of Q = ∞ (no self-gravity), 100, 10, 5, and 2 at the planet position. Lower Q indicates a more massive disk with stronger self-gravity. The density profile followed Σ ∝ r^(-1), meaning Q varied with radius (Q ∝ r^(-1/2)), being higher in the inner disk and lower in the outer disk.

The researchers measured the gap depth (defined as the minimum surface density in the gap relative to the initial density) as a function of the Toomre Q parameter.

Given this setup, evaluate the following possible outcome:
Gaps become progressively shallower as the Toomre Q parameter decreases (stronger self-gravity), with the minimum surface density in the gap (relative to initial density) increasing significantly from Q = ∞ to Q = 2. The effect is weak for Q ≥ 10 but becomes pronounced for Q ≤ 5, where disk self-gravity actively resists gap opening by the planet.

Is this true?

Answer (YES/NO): NO